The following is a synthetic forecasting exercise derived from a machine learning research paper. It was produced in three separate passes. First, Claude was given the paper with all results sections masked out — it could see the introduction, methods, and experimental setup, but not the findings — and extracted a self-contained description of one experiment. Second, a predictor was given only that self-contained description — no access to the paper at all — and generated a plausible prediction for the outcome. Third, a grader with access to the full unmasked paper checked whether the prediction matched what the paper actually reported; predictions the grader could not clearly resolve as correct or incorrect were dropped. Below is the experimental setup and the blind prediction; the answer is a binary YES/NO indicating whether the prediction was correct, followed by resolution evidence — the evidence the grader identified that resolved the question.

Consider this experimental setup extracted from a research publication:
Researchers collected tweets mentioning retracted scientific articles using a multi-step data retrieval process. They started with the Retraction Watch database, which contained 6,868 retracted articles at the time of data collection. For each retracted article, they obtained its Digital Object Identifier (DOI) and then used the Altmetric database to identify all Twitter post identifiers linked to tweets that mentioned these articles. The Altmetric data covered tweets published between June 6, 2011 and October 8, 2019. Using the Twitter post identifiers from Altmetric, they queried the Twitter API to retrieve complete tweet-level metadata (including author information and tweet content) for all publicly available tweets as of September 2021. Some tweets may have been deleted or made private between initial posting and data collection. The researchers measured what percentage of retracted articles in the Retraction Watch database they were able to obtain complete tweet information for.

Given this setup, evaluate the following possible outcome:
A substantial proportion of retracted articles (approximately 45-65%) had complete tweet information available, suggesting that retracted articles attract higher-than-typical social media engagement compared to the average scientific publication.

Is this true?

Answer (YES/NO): YES